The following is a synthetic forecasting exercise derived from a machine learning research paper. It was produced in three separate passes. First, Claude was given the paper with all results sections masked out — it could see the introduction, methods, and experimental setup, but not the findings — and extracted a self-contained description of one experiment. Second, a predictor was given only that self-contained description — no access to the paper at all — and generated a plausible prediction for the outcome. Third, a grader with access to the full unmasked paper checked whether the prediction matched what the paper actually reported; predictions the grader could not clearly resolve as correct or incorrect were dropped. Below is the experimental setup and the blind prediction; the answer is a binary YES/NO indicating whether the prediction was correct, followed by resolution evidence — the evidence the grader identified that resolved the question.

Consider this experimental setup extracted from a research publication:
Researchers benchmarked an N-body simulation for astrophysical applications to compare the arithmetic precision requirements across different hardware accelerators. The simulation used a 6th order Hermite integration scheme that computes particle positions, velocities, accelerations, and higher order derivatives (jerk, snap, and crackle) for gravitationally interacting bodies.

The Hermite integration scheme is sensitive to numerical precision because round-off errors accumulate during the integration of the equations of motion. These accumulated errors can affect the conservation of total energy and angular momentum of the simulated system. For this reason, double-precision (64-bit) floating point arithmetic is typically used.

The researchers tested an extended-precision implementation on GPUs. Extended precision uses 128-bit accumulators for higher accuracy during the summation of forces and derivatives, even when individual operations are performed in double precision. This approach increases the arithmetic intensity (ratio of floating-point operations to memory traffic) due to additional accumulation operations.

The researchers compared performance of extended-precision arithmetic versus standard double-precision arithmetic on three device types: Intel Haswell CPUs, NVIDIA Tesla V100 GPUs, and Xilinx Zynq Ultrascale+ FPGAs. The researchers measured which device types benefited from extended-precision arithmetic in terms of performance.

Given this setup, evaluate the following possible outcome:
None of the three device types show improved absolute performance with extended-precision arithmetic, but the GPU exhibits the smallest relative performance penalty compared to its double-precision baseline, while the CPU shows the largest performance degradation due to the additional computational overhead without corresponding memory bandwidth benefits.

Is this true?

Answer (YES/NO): NO